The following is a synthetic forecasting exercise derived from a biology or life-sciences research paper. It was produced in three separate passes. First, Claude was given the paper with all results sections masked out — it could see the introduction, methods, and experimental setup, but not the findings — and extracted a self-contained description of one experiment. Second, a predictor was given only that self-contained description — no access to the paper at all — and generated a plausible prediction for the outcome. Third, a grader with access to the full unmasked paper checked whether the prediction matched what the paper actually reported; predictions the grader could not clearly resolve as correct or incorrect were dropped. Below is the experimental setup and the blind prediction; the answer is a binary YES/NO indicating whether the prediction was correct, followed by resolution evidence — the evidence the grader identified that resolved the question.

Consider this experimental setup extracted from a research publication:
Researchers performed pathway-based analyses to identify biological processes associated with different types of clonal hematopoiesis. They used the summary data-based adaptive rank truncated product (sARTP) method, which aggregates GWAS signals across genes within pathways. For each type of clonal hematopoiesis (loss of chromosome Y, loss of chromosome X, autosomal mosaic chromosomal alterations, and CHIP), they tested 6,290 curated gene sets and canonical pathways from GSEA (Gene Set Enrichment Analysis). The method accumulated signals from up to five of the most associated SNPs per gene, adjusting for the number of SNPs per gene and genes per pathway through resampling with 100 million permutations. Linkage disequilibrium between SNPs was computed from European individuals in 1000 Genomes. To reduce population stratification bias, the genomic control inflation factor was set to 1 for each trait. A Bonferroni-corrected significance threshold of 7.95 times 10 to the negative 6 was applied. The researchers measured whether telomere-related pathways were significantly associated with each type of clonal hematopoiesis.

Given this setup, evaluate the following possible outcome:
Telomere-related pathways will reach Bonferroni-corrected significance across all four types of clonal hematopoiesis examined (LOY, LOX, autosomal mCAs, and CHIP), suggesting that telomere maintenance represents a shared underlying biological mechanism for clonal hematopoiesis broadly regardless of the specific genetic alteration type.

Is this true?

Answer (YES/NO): NO